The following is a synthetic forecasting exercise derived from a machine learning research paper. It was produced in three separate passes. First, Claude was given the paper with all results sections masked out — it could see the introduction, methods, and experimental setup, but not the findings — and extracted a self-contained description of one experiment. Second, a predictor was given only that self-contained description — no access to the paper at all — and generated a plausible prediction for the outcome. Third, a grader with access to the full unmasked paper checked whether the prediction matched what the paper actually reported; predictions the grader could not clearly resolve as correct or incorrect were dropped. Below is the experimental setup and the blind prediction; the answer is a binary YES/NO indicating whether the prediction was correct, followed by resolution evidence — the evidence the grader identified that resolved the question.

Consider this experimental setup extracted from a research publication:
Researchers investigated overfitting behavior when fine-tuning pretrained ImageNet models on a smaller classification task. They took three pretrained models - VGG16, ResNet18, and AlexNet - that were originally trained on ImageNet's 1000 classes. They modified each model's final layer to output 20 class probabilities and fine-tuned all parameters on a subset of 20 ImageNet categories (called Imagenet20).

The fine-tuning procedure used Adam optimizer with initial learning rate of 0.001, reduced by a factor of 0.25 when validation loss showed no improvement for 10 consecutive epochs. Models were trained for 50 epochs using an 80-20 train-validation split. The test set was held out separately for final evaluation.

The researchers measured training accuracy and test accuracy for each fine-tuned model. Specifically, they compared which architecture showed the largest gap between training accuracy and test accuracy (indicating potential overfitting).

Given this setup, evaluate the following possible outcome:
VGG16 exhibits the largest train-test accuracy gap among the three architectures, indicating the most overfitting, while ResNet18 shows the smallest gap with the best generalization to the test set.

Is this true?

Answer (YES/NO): NO